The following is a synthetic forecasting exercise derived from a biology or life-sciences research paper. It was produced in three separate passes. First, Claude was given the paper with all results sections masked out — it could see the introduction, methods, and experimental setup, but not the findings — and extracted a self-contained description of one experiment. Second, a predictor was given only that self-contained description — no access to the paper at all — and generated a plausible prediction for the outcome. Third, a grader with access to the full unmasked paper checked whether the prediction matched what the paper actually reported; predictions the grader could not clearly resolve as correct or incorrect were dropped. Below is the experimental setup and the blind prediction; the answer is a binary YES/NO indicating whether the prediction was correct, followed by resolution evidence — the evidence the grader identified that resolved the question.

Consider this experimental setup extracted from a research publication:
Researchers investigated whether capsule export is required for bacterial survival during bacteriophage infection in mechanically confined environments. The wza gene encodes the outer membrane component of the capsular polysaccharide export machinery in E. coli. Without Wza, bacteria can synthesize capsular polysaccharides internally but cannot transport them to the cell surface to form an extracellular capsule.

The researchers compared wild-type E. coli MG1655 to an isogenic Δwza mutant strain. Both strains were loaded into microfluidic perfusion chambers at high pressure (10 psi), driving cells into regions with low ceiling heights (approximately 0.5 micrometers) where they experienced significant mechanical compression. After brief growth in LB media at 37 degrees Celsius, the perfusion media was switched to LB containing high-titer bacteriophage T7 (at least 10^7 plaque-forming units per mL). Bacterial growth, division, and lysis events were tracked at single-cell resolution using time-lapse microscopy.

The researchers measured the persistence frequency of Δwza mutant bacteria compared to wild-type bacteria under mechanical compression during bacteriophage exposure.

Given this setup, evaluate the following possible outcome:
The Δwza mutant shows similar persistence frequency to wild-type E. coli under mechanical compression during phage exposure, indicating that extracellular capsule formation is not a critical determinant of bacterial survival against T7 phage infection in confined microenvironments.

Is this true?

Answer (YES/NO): NO